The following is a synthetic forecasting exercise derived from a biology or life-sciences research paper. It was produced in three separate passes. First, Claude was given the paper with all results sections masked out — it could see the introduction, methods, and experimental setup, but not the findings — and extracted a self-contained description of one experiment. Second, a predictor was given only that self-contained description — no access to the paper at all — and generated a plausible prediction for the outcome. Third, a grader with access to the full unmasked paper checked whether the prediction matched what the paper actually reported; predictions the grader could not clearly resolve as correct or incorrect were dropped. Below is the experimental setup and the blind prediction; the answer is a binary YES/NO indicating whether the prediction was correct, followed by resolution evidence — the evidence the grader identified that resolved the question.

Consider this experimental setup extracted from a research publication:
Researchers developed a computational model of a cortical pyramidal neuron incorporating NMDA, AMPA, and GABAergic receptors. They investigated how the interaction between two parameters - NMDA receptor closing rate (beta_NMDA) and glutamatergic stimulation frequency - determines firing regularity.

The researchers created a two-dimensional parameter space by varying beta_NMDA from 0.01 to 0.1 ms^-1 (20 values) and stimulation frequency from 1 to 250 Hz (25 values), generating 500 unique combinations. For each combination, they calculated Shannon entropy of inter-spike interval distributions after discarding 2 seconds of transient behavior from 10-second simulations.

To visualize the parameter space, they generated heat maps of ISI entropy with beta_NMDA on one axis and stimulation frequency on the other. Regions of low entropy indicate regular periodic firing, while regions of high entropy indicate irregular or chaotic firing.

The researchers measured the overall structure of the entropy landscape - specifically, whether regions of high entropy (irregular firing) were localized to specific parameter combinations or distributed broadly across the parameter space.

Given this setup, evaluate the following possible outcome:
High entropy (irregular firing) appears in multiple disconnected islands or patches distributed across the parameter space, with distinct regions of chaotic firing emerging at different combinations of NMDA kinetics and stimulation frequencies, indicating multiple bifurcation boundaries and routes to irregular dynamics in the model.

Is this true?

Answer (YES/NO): YES